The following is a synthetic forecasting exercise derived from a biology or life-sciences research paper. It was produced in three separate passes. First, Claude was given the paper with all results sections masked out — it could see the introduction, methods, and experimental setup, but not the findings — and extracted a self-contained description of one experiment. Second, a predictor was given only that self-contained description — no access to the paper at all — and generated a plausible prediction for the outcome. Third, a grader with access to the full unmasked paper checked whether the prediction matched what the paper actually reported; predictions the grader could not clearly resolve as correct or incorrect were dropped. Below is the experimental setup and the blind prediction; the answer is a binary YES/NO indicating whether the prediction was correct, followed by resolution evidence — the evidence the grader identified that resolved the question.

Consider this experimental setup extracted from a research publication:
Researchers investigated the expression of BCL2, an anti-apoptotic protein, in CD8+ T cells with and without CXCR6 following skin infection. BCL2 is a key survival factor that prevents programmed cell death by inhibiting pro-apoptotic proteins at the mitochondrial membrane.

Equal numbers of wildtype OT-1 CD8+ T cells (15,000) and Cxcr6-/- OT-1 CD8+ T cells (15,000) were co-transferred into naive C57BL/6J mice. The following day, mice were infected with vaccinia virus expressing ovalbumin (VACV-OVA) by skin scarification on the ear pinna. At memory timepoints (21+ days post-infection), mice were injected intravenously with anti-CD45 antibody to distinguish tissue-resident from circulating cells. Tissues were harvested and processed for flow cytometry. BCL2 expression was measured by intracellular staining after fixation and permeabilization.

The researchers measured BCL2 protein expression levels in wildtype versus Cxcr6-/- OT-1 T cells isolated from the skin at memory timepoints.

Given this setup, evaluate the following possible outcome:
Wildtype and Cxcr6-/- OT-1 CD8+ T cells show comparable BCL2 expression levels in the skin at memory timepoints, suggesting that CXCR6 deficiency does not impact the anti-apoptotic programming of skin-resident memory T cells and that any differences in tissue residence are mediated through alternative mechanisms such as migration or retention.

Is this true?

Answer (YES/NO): NO